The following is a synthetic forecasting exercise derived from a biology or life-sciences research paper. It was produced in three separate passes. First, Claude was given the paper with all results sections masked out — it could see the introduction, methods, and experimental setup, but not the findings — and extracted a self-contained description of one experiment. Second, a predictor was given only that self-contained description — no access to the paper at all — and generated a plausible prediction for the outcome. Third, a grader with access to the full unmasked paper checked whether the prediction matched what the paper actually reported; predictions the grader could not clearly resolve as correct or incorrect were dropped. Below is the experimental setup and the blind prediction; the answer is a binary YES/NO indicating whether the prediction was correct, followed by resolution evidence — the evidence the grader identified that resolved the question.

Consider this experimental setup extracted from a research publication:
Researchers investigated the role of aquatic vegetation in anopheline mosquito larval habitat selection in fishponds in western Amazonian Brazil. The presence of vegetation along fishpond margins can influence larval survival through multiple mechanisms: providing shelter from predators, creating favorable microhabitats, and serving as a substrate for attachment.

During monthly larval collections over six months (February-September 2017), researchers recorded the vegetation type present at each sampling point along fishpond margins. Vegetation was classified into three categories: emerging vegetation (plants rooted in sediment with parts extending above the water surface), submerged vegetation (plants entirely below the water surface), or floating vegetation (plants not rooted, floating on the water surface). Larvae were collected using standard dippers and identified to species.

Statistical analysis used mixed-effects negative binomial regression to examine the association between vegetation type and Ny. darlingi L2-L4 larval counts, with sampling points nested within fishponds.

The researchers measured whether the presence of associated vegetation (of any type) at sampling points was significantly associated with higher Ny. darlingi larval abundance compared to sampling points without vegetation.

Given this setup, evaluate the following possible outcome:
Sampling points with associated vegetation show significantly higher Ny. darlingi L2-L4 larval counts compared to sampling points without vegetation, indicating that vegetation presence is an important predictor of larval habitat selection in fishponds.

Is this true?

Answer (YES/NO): YES